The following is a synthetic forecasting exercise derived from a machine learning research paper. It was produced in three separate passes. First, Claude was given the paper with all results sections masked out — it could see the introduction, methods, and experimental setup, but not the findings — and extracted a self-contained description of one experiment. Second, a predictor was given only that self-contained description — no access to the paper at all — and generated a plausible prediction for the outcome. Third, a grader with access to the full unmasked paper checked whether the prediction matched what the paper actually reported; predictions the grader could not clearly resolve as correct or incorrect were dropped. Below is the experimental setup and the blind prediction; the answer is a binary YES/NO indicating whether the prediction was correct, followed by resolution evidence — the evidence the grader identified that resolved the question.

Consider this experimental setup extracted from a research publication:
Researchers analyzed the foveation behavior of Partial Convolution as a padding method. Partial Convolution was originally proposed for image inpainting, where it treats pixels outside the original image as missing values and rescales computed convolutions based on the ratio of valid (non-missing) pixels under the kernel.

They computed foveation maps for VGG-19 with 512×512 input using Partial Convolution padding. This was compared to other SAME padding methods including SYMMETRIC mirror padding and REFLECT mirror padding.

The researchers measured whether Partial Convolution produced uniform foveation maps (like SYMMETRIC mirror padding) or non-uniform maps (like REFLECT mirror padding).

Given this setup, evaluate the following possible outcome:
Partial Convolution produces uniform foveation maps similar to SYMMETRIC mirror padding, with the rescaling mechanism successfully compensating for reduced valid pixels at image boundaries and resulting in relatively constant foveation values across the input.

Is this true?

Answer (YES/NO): NO